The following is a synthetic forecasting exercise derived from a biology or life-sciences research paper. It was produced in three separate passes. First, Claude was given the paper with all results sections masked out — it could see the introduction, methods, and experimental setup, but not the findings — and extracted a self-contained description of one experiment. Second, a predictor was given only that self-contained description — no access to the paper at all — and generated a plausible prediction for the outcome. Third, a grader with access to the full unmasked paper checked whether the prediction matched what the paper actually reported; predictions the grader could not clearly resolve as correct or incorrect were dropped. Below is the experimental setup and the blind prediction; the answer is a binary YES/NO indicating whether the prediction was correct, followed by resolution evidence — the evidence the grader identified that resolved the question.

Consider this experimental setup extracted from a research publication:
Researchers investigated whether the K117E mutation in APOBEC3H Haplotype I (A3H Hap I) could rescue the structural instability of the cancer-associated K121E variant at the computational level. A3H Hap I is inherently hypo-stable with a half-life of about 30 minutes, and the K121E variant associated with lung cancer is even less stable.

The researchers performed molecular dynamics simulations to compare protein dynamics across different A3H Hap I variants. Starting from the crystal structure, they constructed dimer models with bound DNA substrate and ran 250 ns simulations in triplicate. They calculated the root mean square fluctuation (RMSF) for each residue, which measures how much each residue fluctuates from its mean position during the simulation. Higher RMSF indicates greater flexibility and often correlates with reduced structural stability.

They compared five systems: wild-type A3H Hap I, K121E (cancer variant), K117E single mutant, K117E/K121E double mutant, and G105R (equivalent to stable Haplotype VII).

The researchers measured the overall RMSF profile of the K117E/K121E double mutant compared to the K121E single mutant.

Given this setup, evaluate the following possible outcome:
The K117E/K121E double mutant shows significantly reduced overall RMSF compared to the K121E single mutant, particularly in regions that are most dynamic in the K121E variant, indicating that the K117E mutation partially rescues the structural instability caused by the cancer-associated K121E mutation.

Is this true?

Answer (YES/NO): YES